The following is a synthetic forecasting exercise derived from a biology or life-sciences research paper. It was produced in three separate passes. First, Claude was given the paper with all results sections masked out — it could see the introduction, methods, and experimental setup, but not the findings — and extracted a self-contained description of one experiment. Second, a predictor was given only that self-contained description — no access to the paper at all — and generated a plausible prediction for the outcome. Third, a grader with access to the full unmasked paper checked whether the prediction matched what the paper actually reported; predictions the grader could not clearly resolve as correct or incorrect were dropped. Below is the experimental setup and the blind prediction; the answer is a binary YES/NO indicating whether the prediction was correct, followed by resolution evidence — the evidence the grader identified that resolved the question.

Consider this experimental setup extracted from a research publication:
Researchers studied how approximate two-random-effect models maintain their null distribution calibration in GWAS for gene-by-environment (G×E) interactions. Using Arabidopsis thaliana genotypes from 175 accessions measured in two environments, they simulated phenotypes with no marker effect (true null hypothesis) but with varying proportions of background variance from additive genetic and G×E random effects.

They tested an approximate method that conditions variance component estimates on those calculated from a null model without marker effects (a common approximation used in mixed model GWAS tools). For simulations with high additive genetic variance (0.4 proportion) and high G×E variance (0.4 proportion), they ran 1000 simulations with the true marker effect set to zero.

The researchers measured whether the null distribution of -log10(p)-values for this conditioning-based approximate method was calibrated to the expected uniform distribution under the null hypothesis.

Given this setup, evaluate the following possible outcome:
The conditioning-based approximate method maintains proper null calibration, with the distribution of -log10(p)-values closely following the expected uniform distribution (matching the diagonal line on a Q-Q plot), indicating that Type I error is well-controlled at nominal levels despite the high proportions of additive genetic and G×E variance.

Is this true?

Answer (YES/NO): YES